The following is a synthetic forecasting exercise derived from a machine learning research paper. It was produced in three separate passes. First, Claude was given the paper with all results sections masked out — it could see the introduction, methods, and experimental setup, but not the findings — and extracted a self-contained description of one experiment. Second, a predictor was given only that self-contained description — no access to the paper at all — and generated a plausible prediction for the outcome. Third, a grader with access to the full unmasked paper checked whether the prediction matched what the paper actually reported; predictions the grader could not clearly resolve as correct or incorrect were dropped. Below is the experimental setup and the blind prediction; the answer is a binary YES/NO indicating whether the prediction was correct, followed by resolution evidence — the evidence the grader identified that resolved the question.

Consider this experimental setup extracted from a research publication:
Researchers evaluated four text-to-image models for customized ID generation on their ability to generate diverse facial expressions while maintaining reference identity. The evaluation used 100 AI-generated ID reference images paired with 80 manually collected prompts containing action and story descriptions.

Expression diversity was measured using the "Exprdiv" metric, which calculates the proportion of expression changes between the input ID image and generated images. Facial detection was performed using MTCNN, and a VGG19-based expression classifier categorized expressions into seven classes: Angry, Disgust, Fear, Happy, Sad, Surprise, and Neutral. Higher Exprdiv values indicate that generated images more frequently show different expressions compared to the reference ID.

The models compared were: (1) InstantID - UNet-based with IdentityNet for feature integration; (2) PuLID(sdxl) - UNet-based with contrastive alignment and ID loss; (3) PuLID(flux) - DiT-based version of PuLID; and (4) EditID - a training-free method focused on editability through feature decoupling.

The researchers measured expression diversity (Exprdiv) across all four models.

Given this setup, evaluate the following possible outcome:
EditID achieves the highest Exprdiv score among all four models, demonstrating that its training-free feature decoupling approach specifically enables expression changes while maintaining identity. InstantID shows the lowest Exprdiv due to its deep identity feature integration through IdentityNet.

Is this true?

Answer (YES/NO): NO